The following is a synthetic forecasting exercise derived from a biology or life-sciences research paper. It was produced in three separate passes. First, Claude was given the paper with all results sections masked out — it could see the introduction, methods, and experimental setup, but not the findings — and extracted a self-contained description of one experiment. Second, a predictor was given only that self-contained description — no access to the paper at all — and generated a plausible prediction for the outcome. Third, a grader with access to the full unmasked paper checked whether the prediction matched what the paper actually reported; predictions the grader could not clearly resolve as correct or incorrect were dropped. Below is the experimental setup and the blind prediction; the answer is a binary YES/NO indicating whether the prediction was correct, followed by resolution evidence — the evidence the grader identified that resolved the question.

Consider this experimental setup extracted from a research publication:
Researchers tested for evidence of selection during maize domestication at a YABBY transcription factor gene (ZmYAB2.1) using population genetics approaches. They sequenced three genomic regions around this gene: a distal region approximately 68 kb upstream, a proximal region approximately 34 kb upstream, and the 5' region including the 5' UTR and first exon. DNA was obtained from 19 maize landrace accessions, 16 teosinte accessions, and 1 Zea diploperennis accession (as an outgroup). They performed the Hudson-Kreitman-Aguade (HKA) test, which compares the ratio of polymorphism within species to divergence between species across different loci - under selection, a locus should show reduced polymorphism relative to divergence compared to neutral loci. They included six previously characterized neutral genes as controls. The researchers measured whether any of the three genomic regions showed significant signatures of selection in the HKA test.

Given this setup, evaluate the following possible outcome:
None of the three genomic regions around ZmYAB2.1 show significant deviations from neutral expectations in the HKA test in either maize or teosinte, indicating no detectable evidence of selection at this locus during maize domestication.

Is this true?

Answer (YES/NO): NO